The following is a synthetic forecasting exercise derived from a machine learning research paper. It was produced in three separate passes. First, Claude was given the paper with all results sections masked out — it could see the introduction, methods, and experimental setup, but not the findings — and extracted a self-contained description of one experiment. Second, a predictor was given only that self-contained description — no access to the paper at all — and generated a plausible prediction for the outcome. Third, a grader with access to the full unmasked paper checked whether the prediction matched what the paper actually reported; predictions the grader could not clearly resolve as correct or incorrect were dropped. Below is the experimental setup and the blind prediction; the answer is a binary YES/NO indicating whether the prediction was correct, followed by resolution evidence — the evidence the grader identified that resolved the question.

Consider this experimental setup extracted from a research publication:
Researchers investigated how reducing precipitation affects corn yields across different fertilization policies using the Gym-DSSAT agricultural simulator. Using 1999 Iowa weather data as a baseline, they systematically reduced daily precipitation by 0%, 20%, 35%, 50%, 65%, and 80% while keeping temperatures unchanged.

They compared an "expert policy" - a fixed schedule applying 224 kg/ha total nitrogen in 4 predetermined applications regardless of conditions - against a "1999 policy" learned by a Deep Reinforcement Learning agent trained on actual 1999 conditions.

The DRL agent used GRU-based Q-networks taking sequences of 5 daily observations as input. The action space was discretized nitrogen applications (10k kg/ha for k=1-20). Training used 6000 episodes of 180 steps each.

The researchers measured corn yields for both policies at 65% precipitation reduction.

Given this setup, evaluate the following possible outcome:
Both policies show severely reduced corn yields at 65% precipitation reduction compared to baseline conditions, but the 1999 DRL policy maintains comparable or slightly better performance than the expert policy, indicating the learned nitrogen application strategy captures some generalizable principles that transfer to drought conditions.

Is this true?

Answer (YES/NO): NO